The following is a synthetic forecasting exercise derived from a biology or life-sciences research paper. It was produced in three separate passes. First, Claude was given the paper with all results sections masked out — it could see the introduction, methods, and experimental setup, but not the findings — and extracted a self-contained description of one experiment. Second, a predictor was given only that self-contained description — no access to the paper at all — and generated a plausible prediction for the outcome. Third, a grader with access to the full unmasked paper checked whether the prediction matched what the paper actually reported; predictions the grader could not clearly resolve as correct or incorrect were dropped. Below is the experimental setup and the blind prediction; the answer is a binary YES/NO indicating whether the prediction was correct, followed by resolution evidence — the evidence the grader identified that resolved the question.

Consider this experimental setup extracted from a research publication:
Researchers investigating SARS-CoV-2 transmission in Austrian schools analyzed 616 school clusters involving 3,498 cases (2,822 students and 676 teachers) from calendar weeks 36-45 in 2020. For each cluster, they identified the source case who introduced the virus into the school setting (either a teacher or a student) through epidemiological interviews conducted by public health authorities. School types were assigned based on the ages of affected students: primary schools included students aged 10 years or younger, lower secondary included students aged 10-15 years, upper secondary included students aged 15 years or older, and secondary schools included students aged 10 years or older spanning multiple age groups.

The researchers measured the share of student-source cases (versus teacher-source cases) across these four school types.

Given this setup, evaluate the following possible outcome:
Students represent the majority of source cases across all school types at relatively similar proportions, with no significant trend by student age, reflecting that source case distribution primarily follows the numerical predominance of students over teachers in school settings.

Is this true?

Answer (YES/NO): NO